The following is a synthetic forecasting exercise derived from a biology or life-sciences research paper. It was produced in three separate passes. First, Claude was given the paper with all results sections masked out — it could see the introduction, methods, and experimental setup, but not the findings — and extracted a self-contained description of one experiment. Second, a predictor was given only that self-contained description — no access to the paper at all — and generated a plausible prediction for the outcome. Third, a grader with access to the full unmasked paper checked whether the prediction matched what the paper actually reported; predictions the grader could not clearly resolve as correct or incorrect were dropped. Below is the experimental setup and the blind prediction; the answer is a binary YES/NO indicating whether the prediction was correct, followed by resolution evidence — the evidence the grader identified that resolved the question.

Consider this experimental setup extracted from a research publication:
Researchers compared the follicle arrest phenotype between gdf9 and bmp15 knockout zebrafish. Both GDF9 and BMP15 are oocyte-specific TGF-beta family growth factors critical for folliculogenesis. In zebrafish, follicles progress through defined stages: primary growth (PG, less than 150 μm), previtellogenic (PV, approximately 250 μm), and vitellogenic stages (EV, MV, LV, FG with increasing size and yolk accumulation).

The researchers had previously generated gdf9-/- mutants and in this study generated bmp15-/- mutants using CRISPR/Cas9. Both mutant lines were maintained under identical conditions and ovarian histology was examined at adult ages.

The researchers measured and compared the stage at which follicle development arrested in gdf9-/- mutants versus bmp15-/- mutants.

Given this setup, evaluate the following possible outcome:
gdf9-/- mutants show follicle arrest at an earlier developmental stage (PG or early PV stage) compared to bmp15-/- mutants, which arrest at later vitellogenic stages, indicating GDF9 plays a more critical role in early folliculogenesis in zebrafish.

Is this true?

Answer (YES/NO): NO